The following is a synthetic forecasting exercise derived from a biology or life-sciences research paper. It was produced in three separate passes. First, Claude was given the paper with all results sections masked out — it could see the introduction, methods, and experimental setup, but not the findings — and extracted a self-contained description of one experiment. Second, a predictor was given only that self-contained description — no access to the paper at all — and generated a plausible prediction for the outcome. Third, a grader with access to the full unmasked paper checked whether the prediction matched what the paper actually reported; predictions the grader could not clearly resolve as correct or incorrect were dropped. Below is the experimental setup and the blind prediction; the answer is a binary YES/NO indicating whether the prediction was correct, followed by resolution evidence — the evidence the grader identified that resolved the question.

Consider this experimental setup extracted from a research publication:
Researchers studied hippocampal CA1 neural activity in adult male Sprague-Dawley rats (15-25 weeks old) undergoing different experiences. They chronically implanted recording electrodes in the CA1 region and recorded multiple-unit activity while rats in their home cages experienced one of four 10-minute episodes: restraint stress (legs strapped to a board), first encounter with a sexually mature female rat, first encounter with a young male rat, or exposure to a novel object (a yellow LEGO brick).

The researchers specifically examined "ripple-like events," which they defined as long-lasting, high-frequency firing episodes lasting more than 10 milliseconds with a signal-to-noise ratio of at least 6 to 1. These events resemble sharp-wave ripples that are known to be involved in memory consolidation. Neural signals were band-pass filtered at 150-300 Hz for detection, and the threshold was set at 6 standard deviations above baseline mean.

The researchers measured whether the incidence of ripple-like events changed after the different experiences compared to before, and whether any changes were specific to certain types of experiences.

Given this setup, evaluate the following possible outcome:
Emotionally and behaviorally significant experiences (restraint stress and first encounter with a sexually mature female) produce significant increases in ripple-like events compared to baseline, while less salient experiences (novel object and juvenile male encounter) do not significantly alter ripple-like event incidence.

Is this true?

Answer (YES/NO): YES